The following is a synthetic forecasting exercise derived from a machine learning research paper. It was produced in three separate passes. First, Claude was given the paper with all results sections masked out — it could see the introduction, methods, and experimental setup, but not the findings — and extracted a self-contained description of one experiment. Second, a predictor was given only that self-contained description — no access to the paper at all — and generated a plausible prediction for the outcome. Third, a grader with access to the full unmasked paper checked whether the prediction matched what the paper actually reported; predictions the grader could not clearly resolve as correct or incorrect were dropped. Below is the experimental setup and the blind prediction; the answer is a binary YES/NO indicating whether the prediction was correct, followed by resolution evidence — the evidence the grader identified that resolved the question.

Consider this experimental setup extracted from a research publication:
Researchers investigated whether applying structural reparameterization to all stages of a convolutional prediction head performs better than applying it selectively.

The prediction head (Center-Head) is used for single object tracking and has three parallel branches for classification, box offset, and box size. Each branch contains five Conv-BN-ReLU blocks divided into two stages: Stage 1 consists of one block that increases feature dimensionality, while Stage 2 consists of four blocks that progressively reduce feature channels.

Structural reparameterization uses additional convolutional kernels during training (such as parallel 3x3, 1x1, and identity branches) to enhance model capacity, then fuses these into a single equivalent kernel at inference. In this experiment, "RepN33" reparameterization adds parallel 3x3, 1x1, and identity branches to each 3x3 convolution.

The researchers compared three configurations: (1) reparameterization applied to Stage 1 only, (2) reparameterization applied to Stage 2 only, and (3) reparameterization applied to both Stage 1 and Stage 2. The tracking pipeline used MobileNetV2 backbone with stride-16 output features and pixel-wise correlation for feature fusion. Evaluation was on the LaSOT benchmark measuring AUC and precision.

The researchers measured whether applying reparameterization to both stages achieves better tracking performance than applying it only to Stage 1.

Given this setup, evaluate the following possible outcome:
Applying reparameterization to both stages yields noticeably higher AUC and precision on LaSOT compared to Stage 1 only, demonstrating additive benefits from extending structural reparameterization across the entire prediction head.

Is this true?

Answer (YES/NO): NO